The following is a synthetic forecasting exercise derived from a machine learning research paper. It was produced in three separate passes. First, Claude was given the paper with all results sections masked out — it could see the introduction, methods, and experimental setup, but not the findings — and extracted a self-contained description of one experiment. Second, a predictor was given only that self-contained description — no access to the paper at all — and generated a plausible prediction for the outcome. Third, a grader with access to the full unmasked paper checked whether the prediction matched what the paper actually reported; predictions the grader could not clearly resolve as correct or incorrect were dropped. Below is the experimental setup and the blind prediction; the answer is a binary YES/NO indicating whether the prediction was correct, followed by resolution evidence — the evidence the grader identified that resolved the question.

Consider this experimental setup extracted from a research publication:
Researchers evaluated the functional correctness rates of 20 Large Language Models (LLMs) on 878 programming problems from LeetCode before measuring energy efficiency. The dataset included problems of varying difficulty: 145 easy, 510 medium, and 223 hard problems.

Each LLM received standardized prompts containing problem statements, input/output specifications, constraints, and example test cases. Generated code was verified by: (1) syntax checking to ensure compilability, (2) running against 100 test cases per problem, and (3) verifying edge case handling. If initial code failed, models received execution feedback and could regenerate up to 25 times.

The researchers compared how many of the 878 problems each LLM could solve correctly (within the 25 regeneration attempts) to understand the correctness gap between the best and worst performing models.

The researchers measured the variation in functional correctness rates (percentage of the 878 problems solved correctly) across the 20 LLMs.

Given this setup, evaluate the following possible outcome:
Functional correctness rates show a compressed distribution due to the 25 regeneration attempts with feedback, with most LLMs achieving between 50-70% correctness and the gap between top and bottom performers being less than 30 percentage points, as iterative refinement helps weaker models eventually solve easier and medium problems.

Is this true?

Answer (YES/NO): NO